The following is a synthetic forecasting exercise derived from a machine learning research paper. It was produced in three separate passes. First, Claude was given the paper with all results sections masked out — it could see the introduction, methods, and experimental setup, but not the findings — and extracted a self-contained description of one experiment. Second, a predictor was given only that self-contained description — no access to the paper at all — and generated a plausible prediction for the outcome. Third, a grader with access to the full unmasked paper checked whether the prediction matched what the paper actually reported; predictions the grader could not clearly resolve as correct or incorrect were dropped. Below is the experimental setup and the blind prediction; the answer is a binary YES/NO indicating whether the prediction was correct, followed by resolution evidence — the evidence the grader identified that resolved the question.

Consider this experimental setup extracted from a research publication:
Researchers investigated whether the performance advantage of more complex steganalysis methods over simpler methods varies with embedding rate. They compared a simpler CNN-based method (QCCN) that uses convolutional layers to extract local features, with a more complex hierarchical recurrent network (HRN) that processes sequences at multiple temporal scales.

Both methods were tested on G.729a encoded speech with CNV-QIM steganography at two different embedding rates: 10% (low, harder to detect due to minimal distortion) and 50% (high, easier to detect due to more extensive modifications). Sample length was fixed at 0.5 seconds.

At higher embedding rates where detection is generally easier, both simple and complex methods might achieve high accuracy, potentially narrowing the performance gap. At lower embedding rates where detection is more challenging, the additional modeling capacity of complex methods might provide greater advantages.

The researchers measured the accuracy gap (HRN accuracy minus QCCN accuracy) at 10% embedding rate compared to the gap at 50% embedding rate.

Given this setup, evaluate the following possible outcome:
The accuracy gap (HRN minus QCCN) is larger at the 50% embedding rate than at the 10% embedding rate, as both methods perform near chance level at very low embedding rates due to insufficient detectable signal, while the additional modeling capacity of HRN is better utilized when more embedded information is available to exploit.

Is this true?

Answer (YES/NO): YES